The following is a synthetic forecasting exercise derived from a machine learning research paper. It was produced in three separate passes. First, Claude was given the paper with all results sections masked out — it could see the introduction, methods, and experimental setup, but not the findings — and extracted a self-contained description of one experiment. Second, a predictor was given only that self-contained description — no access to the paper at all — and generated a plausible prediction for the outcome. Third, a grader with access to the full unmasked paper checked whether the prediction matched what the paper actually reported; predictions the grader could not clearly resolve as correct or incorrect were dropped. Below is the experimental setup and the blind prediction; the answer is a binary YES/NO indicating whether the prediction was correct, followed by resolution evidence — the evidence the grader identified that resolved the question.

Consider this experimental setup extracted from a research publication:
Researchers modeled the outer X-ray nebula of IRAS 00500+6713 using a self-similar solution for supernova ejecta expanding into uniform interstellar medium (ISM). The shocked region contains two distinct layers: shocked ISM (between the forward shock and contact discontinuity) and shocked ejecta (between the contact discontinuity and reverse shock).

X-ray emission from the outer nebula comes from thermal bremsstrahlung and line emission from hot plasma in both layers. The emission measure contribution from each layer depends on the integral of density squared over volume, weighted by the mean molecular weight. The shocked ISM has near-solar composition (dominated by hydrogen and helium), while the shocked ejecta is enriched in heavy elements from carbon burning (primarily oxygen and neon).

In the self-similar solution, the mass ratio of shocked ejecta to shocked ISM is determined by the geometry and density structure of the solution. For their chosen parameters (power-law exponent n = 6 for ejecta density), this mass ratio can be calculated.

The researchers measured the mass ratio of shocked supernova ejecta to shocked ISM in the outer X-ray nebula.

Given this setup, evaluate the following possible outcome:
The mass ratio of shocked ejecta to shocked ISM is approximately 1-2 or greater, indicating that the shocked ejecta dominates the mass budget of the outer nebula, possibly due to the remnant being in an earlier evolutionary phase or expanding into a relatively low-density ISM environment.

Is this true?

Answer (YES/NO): NO